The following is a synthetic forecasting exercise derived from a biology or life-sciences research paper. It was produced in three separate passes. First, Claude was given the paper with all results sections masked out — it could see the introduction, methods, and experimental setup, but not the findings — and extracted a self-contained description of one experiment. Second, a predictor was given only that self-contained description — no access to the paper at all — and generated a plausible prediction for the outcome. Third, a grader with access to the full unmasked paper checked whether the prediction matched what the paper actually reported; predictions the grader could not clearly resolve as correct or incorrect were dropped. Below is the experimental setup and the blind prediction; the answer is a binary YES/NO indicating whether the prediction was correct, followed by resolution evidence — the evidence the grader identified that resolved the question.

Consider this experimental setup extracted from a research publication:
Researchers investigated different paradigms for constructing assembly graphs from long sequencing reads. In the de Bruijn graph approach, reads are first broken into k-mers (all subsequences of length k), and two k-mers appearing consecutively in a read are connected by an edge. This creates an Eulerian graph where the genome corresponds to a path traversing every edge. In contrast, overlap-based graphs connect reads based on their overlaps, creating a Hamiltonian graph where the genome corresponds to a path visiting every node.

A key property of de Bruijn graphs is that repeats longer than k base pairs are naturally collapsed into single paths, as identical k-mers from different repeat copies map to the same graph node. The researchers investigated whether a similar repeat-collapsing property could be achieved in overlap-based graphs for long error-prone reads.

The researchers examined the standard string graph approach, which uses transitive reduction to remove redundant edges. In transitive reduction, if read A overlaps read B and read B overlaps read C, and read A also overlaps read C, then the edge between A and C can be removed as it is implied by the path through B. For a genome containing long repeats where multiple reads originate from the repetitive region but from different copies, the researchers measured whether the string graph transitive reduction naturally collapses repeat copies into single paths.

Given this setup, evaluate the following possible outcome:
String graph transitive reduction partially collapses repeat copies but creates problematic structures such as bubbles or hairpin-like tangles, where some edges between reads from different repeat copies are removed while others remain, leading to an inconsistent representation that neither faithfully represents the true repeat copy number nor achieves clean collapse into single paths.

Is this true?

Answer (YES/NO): NO